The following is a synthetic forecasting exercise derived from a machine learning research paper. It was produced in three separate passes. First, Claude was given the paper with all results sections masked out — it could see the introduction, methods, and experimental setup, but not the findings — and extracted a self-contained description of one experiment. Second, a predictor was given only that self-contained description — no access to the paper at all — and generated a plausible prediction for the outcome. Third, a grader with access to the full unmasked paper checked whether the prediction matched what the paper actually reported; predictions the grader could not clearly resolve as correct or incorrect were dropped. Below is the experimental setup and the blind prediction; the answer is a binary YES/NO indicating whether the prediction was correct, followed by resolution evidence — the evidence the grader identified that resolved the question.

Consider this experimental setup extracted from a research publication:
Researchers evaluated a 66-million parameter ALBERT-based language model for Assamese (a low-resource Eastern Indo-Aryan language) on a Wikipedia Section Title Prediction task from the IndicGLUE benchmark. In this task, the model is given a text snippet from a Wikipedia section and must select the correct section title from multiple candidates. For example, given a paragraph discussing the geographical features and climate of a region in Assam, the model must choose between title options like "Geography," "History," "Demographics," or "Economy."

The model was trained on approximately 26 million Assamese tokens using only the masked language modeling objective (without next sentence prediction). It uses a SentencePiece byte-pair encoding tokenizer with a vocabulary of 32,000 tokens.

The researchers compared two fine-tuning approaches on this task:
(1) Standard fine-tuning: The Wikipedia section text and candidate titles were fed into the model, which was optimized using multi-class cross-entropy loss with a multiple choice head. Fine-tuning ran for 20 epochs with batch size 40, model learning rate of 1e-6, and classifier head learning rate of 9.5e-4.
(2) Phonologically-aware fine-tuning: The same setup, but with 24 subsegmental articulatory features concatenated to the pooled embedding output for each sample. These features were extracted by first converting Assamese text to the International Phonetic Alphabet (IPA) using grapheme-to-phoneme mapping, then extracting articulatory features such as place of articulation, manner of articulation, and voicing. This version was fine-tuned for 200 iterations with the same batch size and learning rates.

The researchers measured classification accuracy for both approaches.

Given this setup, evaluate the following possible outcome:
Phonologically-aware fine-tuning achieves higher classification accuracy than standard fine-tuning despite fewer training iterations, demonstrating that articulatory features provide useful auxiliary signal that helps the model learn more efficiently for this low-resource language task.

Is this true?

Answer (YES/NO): YES